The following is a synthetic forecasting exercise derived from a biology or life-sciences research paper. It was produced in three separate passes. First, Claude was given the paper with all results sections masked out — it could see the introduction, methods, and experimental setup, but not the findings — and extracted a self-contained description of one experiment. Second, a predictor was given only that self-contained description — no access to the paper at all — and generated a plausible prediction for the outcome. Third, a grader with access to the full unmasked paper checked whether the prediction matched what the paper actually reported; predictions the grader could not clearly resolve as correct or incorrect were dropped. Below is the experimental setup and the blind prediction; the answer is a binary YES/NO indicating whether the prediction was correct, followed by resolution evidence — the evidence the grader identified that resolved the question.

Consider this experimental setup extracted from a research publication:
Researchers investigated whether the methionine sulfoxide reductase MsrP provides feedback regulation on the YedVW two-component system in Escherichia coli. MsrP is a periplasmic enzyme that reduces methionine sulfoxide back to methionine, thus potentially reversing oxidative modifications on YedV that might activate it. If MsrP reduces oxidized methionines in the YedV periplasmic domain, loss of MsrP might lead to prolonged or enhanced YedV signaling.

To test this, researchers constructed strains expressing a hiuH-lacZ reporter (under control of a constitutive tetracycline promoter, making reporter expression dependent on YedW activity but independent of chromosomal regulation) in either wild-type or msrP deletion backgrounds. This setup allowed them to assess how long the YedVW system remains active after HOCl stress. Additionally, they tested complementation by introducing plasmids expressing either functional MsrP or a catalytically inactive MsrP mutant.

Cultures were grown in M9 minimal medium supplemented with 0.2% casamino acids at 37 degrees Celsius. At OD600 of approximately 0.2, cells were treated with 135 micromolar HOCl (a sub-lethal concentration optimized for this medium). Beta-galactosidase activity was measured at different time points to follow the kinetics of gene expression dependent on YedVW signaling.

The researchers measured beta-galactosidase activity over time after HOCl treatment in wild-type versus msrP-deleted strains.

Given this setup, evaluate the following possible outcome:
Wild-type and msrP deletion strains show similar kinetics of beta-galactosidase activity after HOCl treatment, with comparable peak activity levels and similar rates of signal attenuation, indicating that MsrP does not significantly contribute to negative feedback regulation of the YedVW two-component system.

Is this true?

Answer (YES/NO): NO